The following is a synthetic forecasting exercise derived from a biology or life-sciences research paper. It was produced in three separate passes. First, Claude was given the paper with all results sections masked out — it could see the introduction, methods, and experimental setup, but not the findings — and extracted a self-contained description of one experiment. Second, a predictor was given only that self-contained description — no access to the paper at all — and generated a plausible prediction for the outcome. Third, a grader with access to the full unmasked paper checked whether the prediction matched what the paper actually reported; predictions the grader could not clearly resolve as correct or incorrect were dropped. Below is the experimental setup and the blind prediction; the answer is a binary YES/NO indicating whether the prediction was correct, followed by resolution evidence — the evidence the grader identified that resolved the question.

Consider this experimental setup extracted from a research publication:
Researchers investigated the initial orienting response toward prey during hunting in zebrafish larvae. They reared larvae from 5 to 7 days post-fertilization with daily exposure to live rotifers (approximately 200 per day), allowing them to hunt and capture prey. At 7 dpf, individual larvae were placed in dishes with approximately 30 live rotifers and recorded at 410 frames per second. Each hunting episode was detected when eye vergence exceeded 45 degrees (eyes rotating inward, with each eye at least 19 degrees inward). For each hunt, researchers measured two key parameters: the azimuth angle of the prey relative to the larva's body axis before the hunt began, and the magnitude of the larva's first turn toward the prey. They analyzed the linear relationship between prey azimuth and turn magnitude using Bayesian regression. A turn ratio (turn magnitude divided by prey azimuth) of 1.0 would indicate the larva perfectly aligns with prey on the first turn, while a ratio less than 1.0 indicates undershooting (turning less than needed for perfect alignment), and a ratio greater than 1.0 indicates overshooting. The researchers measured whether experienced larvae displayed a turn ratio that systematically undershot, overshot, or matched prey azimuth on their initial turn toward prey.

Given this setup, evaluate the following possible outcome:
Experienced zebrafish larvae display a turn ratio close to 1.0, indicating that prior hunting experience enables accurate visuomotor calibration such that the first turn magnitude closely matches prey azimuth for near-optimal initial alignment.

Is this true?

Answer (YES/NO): NO